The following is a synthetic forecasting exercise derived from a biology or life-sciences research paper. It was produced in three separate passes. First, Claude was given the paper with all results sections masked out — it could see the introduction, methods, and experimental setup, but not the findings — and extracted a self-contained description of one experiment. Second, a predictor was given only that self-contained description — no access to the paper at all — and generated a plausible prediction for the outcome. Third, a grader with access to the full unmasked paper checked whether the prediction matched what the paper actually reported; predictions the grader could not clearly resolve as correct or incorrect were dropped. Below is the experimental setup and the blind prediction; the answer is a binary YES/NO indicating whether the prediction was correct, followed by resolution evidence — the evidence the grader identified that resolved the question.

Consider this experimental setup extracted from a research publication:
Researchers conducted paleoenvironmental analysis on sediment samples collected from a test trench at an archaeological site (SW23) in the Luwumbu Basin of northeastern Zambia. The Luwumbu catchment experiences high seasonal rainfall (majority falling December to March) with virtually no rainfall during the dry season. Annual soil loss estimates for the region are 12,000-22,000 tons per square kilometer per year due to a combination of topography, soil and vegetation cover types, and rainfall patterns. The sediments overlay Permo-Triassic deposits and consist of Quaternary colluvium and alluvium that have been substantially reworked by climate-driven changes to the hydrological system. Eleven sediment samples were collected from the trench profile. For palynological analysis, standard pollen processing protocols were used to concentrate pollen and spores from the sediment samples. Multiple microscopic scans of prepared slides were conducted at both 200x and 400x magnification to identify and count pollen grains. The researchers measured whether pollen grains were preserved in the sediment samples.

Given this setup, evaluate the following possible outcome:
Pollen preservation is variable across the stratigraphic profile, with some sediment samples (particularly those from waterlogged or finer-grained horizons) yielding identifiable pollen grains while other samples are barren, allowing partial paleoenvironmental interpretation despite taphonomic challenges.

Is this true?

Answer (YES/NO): NO